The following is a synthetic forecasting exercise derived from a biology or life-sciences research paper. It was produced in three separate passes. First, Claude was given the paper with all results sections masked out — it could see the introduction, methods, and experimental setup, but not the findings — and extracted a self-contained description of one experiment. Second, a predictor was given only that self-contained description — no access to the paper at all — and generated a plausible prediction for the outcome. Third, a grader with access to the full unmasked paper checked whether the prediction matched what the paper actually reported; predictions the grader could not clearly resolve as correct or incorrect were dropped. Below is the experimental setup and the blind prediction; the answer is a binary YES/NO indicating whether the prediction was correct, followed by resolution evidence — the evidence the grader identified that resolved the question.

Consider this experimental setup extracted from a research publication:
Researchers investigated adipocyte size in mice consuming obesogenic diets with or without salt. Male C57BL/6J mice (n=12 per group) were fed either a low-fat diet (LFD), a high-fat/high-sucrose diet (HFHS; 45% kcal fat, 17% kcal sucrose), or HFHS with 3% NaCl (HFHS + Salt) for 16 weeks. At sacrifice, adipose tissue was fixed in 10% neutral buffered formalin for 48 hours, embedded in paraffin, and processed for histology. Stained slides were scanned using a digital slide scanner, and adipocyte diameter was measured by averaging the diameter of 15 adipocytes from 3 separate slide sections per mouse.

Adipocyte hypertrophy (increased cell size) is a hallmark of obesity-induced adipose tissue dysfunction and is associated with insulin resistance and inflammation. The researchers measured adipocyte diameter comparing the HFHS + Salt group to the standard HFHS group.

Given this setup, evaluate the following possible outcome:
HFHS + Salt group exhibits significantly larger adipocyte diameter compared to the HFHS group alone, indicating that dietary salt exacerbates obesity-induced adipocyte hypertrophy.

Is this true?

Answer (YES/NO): NO